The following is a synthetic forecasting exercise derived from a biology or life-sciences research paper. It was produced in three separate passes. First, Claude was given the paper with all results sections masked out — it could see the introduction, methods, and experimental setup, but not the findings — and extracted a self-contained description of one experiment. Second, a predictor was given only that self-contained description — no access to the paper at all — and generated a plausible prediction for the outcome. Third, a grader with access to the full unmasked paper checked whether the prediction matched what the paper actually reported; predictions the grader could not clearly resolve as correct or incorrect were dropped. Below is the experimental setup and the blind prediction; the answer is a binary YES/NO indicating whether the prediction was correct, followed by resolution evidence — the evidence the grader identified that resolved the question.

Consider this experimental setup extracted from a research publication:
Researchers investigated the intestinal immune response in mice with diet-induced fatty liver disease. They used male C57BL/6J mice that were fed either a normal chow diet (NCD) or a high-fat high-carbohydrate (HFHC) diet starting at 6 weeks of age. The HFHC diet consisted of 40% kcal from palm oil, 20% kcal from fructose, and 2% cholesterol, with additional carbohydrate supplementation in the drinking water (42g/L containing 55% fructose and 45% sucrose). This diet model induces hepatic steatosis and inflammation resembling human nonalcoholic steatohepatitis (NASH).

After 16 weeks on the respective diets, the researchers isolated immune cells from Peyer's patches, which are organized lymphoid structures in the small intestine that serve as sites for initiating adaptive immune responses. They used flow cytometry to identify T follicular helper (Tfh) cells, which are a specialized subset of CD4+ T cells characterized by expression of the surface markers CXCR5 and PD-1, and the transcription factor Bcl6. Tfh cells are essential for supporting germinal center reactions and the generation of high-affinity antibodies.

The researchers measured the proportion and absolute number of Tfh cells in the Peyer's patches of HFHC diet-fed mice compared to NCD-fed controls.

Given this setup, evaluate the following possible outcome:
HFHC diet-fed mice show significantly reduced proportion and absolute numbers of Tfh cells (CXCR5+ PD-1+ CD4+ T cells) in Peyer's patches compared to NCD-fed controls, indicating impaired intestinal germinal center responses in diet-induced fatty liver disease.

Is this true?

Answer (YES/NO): NO